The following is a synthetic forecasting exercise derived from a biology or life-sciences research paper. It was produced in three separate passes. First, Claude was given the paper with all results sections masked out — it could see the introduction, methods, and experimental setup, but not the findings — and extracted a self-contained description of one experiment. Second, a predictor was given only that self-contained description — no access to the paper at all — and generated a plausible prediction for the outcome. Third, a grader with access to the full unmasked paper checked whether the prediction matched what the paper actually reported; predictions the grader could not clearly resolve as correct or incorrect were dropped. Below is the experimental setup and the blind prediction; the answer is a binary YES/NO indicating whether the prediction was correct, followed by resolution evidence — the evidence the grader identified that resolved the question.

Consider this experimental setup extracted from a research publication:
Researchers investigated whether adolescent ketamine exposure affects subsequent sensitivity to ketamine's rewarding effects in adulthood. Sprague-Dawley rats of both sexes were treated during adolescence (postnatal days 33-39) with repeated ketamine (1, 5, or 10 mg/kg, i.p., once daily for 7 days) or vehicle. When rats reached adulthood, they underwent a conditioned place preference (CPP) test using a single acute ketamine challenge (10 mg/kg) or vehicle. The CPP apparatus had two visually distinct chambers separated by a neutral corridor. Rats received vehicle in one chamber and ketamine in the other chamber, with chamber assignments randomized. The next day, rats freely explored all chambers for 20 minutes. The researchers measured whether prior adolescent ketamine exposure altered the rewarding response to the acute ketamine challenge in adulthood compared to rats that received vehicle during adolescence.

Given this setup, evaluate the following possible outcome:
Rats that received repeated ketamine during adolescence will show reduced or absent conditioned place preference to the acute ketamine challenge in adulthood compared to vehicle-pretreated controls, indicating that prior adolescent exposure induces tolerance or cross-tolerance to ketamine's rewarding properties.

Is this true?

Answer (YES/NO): NO